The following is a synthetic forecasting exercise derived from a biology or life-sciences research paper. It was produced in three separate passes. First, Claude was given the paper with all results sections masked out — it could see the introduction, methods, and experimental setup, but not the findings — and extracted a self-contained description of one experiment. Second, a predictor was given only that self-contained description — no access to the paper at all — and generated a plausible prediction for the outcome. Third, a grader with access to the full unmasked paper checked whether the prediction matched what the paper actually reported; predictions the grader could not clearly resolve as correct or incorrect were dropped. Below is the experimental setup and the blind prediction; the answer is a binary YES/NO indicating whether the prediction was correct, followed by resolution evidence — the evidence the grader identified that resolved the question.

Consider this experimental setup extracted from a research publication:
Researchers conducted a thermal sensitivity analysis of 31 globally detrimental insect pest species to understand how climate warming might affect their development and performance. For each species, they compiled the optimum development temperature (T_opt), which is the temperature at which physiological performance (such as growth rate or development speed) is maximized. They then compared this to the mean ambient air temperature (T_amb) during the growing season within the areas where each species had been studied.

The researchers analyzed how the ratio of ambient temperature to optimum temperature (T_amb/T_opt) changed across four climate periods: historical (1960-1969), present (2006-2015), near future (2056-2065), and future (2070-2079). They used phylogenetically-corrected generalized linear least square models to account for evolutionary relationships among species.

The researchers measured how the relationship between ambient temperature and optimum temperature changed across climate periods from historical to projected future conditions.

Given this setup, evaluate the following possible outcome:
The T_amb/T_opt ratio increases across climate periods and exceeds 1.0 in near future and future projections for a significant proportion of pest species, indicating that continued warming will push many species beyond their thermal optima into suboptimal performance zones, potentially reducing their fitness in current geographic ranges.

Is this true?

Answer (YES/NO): NO